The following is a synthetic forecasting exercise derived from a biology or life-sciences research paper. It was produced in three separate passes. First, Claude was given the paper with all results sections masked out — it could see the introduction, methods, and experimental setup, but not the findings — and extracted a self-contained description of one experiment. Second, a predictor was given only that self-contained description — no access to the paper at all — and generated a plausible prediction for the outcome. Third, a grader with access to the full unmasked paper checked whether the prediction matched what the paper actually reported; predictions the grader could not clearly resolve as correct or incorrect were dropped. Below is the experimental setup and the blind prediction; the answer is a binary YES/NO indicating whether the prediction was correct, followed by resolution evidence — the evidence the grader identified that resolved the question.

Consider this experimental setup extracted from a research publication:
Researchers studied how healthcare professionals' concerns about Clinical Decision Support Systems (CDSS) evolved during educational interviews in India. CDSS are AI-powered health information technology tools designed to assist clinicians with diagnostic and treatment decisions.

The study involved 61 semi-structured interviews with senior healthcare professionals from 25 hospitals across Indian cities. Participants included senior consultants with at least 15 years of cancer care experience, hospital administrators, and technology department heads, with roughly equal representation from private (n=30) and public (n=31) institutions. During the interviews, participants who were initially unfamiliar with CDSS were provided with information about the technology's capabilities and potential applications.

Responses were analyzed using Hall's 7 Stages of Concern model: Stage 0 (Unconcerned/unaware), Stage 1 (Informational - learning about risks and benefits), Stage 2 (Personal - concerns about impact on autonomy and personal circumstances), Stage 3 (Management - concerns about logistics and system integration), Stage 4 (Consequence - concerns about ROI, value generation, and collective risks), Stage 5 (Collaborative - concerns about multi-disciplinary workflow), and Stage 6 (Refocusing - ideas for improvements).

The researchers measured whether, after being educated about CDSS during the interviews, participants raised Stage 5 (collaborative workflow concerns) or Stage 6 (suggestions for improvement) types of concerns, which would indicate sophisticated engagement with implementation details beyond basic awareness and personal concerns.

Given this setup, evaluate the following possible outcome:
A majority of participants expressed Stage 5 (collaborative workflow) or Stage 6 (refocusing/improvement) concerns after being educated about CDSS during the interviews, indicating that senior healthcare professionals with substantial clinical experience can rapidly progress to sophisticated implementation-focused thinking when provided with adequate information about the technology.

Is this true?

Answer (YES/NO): NO